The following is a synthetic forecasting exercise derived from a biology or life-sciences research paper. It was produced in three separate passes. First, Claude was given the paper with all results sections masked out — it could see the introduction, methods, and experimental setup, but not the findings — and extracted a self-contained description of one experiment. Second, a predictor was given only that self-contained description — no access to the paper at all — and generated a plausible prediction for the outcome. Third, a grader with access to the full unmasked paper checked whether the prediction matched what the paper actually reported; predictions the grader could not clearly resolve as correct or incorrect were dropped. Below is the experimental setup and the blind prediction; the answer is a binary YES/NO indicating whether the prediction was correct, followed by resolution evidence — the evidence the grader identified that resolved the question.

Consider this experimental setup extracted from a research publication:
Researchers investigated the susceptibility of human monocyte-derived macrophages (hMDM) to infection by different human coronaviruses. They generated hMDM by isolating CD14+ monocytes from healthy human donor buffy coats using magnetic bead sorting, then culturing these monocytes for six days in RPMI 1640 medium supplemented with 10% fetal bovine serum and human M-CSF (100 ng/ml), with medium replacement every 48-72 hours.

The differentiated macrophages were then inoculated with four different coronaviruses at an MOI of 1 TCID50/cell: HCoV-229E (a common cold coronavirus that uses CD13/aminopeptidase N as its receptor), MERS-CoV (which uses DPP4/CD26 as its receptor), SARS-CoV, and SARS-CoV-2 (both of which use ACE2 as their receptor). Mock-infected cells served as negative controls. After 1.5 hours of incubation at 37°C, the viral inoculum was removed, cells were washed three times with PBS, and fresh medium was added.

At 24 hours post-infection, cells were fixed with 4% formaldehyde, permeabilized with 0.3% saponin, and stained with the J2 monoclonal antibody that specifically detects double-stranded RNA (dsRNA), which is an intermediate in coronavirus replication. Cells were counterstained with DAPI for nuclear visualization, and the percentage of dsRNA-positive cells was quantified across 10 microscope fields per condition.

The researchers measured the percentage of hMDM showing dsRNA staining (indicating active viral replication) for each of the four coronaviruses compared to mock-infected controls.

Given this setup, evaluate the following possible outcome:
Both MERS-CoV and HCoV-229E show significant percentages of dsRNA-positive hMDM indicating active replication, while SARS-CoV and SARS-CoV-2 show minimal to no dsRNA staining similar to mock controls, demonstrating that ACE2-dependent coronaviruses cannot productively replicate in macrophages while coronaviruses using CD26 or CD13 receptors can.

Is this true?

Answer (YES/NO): NO